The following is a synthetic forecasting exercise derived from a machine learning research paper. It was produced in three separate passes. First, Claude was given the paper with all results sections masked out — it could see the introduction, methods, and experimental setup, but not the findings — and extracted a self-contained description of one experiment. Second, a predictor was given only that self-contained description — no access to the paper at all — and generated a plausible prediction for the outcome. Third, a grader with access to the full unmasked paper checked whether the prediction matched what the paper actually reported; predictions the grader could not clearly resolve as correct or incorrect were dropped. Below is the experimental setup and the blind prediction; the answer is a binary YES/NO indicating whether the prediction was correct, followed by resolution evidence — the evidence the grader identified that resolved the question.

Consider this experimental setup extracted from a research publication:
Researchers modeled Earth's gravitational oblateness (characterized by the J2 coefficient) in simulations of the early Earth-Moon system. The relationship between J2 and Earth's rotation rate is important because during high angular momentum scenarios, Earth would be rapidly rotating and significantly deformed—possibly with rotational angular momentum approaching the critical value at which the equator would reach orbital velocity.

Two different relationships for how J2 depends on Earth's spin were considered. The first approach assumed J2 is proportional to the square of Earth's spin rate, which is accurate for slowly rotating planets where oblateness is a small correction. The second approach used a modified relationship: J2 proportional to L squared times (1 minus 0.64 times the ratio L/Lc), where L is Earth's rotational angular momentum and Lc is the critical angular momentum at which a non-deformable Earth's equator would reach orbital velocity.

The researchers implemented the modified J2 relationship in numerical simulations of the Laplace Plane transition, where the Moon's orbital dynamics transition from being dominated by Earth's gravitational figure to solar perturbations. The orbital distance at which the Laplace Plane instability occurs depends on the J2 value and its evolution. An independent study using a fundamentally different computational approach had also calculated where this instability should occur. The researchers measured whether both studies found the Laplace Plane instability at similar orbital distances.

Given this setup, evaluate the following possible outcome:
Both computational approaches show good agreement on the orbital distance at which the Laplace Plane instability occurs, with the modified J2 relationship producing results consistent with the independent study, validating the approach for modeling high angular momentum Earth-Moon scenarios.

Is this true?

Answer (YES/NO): YES